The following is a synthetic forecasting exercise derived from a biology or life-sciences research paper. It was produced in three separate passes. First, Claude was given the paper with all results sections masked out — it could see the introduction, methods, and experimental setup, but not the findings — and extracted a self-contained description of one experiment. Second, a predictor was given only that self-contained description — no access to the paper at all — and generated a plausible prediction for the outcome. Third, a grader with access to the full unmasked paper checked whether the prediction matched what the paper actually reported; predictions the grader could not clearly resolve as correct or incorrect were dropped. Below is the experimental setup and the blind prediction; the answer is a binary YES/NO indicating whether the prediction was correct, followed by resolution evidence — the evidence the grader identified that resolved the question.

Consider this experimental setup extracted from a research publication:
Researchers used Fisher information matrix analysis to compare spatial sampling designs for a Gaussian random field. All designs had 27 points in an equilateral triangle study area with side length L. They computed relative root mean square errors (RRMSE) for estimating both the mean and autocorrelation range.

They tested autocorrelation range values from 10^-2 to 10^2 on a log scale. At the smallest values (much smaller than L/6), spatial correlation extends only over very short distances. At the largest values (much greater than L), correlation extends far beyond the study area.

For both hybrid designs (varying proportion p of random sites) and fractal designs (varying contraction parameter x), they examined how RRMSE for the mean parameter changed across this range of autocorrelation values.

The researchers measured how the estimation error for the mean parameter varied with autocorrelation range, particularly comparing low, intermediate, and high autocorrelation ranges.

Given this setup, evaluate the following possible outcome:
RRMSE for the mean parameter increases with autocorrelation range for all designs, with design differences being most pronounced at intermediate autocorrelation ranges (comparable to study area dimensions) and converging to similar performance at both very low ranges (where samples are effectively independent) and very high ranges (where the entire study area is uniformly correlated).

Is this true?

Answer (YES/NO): YES